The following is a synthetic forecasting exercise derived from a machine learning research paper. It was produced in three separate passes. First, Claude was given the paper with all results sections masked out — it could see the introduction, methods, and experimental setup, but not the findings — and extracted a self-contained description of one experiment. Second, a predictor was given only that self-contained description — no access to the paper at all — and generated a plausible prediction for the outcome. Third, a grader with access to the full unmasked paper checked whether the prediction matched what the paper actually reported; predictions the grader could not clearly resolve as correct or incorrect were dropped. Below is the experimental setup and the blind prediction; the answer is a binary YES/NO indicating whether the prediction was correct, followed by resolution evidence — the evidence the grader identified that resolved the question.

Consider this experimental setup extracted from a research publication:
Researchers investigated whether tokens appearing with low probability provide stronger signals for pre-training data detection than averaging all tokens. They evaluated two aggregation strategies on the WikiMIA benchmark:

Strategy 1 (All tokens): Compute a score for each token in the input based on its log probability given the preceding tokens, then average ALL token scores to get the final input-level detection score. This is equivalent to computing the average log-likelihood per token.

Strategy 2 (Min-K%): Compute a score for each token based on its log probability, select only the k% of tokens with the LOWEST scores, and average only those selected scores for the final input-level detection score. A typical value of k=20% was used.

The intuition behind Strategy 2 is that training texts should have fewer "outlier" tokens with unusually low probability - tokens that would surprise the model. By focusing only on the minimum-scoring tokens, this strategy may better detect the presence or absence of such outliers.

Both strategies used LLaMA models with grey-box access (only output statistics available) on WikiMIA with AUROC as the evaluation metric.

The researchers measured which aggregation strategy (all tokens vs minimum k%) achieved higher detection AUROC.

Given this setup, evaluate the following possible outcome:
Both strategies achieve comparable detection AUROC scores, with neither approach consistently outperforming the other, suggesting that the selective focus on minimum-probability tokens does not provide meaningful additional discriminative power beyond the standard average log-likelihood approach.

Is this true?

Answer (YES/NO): YES